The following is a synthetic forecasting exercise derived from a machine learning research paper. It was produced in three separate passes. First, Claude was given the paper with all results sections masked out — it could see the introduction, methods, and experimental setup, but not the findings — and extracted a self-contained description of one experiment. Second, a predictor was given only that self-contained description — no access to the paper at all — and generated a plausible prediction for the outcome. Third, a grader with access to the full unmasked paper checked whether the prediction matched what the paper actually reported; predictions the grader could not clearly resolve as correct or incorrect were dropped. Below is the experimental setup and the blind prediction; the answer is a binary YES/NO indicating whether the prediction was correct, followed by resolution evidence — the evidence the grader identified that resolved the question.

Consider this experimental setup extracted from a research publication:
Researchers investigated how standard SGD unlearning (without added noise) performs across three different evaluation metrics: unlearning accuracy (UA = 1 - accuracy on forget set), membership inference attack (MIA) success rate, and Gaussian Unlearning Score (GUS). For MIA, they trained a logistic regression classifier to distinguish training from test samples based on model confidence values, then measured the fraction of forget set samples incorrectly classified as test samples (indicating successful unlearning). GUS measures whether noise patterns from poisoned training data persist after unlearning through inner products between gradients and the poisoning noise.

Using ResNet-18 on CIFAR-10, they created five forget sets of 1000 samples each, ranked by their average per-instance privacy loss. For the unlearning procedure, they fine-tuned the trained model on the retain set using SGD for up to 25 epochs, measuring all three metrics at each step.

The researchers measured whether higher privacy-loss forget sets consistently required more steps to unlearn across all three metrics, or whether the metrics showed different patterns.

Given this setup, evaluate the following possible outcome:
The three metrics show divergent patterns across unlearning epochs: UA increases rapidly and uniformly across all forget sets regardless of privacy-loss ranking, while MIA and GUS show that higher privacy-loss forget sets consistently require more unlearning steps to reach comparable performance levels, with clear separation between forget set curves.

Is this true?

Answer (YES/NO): NO